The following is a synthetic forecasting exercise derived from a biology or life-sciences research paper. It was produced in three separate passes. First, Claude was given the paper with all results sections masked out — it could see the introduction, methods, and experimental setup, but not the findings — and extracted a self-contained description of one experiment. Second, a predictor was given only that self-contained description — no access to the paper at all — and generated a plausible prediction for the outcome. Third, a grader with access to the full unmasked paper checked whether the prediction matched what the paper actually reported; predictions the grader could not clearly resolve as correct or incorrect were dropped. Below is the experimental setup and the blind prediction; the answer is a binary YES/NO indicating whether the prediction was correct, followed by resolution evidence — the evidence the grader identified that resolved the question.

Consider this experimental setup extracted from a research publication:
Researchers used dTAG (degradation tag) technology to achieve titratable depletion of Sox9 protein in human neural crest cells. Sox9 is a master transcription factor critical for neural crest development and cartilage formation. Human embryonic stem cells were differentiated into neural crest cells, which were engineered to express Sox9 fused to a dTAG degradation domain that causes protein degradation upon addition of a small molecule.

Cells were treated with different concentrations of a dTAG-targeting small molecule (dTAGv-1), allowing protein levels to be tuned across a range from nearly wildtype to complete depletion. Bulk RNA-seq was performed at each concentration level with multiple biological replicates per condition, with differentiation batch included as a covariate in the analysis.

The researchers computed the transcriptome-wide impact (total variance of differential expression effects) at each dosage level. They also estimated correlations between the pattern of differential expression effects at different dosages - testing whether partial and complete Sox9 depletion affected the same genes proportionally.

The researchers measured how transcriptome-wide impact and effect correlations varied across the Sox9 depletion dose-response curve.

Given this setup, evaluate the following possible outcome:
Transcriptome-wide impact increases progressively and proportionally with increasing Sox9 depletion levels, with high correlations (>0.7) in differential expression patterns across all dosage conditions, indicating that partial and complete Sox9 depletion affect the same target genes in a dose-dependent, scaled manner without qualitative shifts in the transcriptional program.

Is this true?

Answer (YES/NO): NO